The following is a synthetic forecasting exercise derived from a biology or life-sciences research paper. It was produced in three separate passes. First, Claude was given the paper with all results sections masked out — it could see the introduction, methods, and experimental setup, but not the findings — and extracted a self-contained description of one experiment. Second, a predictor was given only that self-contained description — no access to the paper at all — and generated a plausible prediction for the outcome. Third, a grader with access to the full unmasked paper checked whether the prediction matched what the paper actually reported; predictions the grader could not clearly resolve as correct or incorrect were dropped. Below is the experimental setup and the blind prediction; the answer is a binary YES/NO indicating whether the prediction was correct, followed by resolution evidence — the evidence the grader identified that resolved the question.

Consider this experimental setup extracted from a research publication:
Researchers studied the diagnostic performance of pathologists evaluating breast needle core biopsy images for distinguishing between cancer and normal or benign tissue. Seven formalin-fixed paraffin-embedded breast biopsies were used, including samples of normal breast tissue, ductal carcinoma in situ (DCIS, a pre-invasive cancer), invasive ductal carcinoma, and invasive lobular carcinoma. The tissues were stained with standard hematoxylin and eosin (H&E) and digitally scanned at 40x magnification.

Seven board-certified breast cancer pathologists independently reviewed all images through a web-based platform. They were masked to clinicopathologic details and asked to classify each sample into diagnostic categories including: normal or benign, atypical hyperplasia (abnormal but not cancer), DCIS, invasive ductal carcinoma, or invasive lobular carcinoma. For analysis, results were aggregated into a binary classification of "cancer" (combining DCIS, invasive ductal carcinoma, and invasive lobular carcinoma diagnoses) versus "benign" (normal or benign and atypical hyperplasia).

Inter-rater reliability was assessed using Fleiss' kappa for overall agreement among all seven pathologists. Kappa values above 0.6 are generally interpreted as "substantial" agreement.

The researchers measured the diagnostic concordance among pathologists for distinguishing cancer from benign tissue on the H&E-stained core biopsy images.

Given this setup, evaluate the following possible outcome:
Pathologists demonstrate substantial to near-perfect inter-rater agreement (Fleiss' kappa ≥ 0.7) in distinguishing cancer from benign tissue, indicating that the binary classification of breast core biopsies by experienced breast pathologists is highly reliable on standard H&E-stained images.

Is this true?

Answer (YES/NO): NO